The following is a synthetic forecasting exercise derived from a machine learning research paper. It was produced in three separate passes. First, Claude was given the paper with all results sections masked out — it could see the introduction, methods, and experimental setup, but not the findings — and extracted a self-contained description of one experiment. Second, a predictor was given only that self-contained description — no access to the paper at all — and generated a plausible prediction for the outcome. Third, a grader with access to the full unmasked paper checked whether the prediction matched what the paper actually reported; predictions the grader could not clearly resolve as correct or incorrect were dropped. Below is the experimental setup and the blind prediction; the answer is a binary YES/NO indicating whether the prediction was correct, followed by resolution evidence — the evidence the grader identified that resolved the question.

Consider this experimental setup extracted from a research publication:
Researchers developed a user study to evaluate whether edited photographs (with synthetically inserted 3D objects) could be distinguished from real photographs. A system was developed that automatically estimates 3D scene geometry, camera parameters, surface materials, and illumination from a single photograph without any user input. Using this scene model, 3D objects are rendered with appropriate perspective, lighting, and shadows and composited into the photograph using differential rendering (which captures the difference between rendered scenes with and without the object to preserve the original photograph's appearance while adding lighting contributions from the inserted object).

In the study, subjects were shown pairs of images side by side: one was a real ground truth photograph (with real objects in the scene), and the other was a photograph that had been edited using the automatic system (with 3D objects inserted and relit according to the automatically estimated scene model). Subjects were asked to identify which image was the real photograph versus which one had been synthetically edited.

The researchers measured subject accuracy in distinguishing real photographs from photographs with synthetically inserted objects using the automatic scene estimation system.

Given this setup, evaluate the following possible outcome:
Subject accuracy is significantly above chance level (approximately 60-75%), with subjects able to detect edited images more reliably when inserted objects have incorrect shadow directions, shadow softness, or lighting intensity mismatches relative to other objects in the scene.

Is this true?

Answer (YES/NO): NO